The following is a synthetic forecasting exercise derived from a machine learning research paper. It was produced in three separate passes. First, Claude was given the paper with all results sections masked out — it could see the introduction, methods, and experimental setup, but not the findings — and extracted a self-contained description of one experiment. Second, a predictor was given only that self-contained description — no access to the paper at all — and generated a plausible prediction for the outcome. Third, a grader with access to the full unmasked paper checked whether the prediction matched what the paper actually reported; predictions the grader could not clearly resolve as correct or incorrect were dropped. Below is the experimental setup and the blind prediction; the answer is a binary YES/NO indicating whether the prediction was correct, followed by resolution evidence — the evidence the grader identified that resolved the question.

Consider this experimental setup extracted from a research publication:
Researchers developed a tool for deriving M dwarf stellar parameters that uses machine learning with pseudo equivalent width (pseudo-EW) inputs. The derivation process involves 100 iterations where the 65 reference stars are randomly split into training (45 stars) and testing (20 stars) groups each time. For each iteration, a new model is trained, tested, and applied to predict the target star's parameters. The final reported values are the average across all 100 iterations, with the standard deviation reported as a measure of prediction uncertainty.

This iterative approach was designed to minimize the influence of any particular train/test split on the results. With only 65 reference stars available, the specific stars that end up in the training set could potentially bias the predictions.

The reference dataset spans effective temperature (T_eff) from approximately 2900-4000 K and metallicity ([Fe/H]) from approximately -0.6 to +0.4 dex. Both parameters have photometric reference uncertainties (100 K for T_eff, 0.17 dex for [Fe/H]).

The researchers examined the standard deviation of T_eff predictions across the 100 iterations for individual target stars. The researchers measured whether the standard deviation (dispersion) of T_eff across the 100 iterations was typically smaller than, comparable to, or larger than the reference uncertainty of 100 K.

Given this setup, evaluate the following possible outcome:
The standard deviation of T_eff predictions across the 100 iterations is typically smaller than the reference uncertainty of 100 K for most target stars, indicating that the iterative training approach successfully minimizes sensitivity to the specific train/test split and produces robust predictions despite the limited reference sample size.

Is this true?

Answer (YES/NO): YES